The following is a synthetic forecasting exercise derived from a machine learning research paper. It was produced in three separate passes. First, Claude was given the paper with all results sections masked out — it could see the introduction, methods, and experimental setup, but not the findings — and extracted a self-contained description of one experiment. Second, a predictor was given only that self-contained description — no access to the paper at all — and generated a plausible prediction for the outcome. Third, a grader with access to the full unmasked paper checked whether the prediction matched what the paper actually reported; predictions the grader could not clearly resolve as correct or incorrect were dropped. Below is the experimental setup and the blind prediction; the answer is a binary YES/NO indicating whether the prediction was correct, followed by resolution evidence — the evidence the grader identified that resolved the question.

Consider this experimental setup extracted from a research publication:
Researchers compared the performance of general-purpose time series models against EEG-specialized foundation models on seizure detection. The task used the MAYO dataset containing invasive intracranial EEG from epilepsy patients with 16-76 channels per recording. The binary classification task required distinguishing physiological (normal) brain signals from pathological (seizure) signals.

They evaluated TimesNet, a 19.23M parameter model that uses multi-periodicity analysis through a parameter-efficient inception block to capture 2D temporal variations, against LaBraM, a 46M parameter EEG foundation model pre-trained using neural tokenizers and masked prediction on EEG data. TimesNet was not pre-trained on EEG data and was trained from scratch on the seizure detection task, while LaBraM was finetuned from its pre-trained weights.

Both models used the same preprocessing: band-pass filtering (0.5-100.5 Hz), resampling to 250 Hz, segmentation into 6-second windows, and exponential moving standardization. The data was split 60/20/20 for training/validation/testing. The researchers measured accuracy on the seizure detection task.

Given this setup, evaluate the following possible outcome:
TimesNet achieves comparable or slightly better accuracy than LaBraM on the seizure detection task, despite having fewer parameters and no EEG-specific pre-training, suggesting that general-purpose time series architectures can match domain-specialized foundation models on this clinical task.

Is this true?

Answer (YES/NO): YES